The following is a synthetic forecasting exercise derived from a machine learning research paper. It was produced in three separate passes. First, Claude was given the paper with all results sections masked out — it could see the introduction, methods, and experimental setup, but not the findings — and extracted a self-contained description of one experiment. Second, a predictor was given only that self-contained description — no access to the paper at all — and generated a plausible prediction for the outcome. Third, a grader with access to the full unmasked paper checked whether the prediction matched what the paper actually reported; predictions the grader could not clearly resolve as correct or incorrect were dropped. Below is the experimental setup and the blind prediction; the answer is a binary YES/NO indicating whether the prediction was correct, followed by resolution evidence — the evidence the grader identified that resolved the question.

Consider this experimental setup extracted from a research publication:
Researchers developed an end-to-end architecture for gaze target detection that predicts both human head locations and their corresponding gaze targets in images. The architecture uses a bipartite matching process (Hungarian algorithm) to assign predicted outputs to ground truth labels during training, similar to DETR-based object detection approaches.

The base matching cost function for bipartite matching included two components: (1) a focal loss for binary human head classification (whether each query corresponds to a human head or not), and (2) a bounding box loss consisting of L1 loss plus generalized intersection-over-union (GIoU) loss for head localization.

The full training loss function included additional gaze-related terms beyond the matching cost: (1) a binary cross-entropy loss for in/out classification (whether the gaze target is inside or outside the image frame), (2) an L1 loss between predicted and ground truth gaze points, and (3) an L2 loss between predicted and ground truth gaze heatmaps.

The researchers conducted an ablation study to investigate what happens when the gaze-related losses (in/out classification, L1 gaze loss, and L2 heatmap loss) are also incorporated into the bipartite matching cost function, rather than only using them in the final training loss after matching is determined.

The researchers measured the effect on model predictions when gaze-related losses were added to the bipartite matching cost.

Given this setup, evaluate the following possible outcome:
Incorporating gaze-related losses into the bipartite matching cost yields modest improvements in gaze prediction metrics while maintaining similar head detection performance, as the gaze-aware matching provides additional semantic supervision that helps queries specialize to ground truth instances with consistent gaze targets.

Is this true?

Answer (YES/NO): NO